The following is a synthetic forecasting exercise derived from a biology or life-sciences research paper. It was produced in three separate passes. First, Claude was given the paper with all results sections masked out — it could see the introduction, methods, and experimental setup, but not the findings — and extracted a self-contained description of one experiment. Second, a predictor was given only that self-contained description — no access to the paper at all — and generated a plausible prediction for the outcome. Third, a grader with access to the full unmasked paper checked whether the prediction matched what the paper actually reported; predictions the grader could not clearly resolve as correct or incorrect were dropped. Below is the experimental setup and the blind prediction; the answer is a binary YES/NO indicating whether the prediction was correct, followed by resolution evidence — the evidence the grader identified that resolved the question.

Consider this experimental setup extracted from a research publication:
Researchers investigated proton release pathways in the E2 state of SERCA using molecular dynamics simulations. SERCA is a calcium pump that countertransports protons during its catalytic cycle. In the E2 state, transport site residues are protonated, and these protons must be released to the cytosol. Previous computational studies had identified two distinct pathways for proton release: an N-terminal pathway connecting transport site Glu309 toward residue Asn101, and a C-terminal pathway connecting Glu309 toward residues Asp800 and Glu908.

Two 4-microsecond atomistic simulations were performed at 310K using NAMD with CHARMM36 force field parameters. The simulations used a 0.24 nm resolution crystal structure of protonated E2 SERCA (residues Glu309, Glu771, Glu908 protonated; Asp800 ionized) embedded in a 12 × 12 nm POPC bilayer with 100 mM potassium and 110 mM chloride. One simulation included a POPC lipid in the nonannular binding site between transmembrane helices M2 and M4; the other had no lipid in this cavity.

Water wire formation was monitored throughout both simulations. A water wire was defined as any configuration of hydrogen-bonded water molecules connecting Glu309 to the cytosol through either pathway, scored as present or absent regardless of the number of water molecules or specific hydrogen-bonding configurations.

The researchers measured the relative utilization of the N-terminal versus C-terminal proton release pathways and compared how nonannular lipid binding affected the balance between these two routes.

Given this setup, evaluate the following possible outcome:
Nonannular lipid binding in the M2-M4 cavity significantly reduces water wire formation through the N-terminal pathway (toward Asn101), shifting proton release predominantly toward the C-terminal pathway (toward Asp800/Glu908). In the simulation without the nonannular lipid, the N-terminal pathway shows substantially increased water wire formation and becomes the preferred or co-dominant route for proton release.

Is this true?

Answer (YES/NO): NO